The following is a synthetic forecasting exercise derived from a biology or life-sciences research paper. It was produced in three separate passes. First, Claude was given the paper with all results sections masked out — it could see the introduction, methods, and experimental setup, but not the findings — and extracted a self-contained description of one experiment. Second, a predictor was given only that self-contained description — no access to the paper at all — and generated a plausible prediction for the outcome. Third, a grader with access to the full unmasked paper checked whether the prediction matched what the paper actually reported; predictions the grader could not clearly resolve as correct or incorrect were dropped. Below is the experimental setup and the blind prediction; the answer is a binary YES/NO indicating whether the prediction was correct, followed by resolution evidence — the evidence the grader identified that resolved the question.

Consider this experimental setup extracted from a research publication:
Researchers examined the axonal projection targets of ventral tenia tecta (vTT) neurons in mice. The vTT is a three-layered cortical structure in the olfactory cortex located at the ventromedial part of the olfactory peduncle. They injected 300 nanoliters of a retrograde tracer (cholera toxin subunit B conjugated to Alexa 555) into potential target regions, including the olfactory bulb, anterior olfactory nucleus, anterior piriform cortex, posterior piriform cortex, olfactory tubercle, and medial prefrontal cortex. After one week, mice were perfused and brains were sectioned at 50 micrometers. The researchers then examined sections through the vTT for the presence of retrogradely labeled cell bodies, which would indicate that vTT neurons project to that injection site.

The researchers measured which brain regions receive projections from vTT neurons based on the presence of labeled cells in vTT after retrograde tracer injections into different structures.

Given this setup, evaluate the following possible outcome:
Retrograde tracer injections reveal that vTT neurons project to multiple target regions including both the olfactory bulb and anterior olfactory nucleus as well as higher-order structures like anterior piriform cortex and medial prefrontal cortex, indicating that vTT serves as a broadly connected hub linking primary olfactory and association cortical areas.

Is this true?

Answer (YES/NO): NO